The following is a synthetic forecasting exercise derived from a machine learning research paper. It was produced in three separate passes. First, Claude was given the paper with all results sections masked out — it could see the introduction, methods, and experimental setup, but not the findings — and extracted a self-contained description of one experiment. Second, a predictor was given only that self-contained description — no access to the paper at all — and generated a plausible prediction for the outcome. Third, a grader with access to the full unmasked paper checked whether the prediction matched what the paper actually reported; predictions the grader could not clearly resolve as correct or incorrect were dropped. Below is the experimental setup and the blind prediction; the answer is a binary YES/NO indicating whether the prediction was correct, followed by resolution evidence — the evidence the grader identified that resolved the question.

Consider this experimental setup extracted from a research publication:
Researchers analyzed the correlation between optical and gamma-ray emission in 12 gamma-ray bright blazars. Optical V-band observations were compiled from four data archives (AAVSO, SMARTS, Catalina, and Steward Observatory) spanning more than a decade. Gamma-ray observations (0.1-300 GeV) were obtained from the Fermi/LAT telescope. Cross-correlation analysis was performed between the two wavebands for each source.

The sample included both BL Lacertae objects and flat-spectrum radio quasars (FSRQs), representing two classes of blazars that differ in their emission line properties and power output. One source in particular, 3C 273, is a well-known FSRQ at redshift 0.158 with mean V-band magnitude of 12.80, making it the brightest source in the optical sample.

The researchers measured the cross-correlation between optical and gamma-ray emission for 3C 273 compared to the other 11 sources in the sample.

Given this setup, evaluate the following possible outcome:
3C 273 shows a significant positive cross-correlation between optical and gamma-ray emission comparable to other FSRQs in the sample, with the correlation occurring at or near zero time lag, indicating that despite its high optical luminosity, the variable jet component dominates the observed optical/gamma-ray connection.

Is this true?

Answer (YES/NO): NO